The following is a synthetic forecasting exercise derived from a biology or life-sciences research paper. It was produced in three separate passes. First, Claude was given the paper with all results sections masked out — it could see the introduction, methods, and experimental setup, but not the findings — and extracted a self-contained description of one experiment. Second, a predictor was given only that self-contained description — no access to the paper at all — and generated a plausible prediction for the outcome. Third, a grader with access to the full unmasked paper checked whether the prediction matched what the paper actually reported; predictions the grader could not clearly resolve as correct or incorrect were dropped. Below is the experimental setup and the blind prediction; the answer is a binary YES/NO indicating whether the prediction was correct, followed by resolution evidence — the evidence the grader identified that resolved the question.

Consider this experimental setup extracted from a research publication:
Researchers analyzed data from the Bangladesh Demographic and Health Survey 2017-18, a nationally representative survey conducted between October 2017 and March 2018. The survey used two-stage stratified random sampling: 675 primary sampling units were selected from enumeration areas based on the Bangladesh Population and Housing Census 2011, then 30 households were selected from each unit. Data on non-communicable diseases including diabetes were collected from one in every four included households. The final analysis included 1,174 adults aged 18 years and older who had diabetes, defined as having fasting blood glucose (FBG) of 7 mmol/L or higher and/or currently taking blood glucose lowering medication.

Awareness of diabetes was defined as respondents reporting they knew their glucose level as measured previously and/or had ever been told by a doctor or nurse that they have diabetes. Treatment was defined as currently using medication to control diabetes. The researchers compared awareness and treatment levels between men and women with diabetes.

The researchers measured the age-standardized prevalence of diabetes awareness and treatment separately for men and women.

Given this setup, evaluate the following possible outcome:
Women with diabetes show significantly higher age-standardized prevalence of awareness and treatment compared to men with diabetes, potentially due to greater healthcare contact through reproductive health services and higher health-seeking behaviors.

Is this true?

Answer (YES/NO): YES